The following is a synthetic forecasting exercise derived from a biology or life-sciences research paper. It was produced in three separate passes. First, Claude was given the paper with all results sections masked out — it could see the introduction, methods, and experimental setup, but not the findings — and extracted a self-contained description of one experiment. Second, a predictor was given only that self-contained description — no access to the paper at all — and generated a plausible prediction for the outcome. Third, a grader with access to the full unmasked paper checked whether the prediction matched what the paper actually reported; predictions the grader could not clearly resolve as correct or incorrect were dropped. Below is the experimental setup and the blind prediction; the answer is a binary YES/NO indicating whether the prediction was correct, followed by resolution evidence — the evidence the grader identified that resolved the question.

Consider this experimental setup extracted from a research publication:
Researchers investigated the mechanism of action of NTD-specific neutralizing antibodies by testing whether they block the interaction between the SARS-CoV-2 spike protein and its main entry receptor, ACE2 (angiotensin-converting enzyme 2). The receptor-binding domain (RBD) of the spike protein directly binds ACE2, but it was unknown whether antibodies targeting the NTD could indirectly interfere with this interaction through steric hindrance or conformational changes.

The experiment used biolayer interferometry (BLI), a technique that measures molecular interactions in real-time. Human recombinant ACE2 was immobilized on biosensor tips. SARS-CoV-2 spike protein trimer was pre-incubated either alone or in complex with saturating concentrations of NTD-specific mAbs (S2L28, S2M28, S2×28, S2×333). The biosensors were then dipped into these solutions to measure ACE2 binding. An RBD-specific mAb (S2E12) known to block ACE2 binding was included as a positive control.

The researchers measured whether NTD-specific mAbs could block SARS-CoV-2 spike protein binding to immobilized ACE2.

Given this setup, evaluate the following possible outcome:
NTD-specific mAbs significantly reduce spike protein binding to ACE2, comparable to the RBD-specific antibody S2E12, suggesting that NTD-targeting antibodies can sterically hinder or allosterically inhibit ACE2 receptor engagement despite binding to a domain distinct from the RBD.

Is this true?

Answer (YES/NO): NO